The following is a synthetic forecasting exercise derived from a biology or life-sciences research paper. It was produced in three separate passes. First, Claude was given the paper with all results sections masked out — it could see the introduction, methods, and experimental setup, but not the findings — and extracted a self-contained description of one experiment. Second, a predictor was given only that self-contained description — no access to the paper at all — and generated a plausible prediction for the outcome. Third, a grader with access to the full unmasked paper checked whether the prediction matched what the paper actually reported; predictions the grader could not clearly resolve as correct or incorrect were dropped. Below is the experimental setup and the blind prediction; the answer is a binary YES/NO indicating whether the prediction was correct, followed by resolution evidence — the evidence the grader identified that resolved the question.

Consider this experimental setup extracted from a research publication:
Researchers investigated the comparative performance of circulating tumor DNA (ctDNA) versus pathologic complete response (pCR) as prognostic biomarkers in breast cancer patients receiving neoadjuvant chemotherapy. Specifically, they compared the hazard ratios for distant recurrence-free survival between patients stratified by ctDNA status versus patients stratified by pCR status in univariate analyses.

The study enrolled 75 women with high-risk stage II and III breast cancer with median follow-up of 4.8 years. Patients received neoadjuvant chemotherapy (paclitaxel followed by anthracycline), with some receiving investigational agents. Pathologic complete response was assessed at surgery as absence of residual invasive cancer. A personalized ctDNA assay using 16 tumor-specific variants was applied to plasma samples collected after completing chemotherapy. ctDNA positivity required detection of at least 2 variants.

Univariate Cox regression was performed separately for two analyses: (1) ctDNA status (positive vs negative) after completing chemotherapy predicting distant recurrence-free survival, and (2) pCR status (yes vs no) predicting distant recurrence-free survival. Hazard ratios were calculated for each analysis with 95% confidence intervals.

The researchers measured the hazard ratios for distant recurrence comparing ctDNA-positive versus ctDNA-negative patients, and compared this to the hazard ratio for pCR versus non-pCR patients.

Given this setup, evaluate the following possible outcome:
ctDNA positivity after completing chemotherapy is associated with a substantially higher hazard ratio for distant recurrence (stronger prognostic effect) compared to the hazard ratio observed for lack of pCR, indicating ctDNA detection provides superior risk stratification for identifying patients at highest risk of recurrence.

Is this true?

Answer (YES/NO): YES